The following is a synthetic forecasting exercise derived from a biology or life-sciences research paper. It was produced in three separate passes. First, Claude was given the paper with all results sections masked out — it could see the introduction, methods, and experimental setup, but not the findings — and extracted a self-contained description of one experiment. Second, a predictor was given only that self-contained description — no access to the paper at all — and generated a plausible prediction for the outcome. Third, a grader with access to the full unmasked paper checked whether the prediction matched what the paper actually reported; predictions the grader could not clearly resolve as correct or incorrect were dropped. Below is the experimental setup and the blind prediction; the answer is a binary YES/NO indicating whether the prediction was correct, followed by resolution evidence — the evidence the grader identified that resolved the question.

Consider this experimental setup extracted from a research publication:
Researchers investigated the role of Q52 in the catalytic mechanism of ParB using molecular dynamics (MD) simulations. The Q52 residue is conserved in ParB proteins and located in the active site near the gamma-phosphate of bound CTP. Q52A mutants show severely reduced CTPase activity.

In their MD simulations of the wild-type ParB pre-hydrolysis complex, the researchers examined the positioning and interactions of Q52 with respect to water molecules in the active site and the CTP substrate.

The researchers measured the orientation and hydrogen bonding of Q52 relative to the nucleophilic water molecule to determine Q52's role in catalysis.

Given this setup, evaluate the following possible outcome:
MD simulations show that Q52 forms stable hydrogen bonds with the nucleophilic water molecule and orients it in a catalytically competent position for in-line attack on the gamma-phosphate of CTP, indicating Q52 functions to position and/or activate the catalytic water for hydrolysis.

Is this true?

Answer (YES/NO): NO